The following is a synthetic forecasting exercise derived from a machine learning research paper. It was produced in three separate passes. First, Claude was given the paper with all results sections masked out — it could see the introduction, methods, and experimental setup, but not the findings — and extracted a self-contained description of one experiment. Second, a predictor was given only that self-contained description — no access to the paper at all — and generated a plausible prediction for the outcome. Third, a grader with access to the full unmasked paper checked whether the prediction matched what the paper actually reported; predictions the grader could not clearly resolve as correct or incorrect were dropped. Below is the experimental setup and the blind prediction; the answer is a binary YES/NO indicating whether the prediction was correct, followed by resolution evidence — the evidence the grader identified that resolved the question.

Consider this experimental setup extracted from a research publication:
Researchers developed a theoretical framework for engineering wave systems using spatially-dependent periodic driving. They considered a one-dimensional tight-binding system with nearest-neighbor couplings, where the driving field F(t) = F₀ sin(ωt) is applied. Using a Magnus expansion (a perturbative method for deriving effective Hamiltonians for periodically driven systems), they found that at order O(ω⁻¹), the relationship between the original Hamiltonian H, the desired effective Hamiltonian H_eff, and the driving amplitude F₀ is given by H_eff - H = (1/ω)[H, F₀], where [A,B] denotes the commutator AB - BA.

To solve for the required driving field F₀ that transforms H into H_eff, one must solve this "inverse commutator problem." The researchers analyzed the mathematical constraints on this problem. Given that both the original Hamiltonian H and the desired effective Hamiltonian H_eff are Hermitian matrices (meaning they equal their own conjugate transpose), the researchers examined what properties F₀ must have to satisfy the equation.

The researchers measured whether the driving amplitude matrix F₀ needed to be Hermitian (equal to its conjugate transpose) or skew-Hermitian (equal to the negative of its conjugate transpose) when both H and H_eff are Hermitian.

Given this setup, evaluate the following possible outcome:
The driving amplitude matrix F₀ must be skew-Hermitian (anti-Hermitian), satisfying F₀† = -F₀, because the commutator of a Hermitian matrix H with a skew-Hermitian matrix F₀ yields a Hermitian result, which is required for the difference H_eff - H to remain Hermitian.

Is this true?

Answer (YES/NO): YES